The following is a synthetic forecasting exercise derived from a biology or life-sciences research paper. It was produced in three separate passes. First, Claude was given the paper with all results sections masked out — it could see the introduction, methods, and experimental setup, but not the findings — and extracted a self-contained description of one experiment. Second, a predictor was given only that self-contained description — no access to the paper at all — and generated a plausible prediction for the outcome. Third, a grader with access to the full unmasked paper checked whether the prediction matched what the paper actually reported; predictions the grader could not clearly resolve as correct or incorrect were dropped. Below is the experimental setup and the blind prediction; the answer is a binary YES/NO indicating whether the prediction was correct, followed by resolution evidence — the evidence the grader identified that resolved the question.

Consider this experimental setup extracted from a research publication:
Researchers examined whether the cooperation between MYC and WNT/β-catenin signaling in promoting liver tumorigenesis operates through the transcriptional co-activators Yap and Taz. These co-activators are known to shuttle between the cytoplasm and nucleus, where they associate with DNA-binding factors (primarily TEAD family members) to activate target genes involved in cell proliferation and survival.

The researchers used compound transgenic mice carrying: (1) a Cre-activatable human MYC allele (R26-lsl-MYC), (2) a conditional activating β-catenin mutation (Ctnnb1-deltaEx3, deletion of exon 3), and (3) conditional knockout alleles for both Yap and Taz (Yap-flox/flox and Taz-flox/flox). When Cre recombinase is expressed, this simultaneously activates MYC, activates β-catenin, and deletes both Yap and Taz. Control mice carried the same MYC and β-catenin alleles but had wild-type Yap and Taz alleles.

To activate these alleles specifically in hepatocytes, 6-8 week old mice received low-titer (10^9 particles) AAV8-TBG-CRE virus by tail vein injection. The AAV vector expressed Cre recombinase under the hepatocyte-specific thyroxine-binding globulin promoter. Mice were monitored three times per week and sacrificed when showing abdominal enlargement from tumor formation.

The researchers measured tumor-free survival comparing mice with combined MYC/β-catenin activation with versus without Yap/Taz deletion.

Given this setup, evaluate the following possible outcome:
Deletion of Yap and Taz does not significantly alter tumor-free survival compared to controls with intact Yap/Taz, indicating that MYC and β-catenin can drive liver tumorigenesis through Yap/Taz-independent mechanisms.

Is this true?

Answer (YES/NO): NO